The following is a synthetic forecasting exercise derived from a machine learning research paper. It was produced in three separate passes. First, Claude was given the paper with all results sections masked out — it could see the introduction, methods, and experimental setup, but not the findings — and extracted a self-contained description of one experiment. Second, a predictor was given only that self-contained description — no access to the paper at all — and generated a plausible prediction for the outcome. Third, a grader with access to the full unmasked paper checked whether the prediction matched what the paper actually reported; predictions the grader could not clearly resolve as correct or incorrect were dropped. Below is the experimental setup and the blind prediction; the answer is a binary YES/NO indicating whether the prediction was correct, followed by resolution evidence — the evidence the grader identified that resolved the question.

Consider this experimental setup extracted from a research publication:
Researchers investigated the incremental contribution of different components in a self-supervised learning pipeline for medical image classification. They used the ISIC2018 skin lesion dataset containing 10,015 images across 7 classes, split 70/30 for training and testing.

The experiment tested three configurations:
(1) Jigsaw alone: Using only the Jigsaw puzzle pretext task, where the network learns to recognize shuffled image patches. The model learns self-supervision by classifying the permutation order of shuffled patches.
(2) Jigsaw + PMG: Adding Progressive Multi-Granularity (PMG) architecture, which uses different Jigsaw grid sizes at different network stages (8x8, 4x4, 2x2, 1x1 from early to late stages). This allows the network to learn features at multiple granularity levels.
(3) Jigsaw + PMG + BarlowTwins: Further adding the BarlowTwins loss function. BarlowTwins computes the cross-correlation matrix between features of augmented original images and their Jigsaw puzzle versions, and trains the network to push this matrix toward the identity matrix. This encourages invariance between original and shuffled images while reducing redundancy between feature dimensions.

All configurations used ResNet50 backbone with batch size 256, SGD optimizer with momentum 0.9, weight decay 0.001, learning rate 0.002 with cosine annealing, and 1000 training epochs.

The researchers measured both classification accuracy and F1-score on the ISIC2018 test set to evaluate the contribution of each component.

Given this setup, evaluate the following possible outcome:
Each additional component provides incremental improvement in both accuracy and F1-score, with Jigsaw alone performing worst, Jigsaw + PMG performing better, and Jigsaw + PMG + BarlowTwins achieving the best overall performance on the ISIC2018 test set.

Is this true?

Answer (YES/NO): YES